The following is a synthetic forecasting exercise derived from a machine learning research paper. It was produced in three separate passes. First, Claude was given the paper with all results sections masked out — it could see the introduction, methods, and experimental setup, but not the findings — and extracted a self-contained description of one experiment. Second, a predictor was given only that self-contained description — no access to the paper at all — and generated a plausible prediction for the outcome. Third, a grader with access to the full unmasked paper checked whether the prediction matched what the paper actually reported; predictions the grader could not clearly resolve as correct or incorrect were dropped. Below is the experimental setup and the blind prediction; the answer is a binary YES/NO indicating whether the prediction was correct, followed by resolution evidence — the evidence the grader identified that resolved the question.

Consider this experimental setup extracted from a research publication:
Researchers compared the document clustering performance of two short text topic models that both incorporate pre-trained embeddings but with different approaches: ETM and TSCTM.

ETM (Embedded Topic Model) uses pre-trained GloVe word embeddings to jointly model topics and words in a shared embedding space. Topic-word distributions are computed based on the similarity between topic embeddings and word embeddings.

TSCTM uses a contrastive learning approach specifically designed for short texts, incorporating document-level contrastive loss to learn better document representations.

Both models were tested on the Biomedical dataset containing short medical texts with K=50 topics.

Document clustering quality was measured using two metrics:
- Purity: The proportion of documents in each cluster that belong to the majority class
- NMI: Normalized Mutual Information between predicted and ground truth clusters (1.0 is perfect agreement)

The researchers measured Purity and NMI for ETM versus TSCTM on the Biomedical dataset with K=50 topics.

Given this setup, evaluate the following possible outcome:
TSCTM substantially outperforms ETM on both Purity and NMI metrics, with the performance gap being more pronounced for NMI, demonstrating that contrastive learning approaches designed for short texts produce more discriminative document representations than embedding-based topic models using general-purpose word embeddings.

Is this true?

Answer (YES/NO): NO